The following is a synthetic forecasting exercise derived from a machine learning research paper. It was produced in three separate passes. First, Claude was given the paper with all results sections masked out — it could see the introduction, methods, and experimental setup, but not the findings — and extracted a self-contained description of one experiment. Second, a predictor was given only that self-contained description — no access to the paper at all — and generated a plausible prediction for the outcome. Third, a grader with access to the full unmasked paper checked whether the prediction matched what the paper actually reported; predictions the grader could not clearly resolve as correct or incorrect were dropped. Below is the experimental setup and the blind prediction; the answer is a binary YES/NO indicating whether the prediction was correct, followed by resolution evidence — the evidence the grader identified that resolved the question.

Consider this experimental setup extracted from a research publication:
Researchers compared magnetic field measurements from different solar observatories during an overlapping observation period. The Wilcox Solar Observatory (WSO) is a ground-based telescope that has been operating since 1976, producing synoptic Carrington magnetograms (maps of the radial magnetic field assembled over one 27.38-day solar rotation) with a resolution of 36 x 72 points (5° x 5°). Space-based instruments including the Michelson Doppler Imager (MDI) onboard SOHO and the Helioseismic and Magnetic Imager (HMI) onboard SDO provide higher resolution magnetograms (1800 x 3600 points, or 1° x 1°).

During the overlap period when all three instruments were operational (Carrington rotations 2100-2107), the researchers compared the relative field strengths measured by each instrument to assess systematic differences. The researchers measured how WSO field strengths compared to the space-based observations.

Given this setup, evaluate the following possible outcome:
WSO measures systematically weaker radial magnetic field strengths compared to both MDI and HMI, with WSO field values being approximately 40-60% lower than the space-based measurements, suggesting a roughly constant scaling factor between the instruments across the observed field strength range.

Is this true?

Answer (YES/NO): NO